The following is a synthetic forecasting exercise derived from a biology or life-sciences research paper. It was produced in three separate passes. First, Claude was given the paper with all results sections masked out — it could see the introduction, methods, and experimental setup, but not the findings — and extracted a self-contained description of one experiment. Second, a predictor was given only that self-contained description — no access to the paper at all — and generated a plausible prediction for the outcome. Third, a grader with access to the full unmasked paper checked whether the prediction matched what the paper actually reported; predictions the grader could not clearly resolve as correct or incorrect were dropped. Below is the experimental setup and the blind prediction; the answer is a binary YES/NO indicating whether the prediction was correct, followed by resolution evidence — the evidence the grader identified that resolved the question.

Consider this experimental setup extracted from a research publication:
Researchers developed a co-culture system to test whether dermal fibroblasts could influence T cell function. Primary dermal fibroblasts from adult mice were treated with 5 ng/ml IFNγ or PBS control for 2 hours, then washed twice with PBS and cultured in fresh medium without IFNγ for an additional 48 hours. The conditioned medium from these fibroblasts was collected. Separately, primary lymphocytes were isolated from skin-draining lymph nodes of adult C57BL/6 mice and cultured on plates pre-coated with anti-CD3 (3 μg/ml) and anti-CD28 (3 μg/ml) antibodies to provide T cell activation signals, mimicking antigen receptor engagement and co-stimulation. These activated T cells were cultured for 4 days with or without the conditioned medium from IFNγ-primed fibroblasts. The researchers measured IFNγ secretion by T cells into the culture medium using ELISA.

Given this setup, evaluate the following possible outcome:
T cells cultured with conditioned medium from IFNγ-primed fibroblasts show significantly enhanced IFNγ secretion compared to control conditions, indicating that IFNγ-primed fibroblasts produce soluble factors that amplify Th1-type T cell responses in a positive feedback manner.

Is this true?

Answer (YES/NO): YES